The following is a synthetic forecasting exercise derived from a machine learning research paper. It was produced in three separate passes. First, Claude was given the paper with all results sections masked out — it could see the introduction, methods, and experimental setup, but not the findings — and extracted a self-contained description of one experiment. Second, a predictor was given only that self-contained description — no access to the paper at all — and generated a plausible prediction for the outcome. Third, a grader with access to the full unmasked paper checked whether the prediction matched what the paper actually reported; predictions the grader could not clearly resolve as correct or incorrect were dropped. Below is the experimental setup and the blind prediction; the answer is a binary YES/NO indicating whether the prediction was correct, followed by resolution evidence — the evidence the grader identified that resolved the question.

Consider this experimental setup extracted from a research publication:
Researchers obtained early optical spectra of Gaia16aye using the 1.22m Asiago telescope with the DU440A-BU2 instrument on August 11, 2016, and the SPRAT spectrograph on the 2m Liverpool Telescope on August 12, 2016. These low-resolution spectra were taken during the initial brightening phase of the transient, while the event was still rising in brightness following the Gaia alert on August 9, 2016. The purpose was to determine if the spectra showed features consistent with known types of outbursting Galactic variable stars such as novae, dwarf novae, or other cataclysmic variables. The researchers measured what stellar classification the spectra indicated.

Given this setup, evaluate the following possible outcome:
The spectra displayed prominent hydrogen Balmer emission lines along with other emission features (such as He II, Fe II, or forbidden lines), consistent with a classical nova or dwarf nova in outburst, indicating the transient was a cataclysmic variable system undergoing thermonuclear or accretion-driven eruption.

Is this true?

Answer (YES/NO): NO